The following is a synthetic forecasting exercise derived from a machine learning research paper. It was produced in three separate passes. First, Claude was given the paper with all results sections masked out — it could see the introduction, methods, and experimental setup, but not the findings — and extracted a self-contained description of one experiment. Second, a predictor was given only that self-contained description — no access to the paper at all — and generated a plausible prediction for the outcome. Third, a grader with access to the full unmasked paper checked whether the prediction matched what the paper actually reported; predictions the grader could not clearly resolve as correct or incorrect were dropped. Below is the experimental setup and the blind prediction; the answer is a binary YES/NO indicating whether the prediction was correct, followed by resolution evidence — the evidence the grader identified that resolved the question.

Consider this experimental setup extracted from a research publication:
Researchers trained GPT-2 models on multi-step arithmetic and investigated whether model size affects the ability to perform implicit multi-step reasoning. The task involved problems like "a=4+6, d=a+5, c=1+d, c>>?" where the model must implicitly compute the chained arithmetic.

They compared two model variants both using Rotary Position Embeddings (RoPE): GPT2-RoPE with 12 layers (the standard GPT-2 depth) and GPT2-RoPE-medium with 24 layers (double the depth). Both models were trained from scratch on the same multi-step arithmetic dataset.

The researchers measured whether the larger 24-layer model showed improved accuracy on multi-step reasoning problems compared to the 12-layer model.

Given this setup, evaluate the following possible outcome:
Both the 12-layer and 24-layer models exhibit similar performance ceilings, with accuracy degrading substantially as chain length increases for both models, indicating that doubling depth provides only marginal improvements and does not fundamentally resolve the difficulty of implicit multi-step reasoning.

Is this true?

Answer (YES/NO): NO